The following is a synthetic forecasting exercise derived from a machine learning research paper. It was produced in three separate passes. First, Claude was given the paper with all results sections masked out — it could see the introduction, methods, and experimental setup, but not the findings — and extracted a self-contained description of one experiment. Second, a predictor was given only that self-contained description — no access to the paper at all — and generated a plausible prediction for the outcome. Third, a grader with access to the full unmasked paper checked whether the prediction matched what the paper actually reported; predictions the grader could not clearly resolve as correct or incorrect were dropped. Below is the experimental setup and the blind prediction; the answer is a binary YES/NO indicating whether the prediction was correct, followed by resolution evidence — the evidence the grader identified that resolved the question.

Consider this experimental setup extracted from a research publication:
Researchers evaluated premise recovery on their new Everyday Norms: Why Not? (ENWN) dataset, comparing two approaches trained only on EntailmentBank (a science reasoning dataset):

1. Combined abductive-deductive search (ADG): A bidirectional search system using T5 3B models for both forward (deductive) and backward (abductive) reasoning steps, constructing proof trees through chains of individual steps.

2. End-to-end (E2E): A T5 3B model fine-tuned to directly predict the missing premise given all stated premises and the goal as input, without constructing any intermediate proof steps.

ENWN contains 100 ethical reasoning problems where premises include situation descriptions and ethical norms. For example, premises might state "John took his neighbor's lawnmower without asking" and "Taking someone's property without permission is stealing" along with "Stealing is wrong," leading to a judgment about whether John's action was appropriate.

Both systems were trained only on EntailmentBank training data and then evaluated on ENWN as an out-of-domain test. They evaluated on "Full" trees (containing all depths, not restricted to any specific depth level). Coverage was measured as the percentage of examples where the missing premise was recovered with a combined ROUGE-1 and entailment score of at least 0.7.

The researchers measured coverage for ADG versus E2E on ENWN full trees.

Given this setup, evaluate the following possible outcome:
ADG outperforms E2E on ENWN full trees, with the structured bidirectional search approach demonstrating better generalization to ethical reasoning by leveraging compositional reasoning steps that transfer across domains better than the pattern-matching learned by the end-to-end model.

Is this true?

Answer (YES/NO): NO